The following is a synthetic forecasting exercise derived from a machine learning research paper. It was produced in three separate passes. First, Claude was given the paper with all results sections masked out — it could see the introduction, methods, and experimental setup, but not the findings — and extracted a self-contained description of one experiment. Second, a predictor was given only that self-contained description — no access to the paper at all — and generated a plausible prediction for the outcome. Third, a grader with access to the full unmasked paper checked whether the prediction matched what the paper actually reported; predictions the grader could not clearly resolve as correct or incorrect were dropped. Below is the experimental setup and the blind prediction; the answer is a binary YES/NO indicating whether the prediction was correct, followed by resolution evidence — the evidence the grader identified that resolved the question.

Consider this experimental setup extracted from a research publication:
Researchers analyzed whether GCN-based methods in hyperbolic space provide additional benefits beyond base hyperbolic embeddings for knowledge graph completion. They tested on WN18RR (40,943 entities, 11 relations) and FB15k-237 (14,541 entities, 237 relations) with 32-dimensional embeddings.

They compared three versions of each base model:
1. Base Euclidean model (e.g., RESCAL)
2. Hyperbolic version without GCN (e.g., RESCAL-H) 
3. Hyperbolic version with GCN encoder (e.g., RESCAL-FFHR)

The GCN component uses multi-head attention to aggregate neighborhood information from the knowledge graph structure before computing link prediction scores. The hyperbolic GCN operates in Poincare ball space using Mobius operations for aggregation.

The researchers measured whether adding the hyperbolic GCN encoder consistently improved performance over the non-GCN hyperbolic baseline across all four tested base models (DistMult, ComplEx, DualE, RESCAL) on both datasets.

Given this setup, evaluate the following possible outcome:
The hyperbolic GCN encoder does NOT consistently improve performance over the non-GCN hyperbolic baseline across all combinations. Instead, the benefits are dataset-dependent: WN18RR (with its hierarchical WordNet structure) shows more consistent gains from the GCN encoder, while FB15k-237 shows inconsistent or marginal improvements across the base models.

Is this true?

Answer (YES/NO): YES